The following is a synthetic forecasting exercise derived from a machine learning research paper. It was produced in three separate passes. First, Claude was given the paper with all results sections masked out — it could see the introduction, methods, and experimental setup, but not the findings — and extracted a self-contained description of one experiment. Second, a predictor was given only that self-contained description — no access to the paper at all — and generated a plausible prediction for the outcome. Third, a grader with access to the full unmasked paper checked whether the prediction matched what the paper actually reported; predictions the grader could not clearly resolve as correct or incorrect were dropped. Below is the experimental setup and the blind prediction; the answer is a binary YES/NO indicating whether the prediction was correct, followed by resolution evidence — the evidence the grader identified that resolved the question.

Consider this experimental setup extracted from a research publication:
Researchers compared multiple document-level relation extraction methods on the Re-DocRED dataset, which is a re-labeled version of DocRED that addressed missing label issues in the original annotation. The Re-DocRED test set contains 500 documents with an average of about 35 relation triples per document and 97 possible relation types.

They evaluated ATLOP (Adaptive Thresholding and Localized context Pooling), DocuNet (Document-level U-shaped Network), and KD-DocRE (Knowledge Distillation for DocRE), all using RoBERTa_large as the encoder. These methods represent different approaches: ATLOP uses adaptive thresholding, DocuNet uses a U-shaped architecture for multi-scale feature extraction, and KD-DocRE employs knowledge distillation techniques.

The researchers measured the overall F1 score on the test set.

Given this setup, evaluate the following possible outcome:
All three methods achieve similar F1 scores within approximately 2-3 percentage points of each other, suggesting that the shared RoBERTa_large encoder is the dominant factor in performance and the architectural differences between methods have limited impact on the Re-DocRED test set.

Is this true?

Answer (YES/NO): YES